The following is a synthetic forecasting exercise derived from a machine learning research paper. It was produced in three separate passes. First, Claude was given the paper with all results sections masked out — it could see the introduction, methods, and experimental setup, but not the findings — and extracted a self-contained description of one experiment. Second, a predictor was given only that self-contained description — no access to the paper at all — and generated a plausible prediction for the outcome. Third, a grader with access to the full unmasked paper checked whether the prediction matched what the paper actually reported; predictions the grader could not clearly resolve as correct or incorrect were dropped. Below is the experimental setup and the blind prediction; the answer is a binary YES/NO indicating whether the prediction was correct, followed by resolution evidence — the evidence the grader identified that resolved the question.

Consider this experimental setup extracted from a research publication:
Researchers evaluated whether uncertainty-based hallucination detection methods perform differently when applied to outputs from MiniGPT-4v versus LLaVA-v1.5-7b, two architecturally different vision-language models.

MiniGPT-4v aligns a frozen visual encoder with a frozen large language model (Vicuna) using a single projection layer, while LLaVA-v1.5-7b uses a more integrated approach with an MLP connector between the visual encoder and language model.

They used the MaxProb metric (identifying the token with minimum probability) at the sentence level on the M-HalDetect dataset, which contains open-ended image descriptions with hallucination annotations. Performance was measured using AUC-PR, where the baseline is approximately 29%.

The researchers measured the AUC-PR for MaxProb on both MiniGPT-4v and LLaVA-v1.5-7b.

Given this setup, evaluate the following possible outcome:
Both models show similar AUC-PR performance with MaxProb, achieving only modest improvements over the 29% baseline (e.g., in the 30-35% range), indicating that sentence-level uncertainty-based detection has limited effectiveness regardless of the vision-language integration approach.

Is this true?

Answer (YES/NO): YES